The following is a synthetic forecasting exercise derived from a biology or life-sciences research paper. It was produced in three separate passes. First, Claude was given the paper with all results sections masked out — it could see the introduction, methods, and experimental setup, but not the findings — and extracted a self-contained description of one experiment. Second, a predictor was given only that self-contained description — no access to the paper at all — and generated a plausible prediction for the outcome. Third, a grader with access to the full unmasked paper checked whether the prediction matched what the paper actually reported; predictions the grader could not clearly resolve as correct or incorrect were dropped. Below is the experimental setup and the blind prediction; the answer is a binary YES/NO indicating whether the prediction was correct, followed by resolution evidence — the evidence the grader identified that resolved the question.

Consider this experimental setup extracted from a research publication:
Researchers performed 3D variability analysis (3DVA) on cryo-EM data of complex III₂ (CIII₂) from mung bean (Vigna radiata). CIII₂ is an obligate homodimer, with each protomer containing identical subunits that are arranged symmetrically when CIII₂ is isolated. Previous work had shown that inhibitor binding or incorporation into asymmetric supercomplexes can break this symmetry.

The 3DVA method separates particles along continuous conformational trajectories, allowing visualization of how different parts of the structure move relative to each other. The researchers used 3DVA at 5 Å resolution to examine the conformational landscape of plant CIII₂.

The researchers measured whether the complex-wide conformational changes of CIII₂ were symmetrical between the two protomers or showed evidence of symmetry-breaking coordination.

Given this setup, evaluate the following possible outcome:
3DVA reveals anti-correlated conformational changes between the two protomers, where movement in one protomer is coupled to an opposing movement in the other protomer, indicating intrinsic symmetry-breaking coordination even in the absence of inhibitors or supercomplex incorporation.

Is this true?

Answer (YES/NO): YES